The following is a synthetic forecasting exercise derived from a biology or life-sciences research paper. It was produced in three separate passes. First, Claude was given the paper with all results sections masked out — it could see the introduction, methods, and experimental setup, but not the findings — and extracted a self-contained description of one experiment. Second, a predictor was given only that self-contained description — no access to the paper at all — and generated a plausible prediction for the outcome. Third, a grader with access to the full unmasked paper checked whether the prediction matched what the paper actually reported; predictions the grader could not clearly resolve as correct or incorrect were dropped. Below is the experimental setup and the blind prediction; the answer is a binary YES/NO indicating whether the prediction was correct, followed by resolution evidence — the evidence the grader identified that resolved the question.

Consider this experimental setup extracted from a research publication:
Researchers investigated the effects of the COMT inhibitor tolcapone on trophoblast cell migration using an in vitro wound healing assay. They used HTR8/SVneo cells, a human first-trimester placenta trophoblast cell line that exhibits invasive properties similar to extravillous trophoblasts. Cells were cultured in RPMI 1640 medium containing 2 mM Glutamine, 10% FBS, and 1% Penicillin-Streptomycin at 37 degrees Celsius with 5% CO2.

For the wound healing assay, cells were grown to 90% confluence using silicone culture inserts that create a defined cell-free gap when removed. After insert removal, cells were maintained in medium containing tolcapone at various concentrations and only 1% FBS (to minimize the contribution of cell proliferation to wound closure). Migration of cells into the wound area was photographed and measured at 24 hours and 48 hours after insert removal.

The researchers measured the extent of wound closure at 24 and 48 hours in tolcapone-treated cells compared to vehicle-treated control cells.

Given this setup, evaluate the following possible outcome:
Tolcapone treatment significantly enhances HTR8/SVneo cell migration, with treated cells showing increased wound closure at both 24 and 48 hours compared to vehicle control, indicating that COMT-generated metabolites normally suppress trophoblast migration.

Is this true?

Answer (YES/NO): NO